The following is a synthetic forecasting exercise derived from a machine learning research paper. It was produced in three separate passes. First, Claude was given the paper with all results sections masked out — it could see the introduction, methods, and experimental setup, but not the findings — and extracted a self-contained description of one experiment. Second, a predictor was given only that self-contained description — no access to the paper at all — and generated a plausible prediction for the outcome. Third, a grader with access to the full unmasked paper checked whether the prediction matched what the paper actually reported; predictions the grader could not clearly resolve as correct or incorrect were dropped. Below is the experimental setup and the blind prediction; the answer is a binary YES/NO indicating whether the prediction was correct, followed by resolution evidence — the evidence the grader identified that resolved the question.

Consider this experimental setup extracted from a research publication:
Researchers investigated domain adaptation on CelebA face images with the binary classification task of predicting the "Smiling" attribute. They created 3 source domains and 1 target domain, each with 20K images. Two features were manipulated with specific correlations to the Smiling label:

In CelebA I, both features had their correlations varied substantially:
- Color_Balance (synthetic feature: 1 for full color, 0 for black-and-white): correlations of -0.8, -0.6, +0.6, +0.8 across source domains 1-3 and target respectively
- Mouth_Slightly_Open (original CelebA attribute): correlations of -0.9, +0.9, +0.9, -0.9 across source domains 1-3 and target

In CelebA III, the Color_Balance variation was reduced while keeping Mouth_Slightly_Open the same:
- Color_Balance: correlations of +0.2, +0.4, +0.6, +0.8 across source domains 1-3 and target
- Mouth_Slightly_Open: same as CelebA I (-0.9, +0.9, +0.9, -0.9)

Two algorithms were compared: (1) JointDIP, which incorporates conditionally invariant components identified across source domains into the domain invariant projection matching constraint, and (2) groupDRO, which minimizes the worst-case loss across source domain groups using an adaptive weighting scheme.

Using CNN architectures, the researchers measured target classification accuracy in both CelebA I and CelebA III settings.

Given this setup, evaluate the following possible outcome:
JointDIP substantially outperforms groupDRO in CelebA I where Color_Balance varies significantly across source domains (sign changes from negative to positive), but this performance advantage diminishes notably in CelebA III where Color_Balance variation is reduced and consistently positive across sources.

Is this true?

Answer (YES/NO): NO